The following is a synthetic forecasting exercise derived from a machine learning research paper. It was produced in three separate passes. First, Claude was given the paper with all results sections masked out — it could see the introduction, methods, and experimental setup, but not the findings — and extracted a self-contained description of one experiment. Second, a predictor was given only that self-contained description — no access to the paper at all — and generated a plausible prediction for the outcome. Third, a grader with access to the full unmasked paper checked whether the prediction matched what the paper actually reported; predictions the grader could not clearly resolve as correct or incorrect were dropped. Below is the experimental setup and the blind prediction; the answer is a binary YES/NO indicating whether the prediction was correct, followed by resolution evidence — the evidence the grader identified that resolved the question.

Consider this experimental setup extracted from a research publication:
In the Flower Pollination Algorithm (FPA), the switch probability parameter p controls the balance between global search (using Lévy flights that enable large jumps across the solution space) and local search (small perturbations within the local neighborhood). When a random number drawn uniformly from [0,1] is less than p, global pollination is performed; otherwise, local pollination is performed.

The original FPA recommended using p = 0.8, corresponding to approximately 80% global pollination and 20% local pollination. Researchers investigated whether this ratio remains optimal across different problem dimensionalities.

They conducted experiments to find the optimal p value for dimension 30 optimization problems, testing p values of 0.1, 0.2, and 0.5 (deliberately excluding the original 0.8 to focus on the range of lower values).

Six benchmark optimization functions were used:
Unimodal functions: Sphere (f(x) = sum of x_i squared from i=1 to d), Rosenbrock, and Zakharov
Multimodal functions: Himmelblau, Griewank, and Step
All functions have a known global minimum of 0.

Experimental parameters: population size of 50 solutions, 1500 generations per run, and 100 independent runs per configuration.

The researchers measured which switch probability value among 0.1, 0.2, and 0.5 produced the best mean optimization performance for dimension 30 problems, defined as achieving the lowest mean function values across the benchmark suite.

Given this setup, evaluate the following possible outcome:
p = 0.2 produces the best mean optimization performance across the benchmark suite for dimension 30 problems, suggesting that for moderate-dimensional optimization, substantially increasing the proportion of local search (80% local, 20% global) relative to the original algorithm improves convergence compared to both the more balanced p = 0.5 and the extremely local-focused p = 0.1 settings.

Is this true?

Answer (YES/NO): YES